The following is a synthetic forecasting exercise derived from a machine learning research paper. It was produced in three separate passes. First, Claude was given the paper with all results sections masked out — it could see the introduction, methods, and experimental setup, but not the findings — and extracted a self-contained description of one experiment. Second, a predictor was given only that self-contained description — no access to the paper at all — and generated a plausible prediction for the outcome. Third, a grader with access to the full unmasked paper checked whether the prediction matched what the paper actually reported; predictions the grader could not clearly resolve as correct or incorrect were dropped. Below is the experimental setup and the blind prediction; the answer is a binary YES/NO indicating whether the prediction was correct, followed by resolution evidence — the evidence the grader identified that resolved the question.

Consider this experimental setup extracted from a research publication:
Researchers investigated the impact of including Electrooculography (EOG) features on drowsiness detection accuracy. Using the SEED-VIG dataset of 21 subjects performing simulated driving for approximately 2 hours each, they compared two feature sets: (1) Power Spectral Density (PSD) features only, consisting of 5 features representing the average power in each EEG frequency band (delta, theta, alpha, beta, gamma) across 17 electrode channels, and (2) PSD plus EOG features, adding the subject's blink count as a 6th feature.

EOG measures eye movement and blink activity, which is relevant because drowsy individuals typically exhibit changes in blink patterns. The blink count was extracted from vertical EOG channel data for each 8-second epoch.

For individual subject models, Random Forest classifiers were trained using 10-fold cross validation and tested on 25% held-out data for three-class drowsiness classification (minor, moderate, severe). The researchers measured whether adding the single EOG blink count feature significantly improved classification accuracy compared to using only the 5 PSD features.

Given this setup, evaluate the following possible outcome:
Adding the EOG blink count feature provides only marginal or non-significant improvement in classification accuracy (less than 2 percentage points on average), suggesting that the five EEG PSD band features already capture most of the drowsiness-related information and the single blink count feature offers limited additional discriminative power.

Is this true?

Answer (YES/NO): NO